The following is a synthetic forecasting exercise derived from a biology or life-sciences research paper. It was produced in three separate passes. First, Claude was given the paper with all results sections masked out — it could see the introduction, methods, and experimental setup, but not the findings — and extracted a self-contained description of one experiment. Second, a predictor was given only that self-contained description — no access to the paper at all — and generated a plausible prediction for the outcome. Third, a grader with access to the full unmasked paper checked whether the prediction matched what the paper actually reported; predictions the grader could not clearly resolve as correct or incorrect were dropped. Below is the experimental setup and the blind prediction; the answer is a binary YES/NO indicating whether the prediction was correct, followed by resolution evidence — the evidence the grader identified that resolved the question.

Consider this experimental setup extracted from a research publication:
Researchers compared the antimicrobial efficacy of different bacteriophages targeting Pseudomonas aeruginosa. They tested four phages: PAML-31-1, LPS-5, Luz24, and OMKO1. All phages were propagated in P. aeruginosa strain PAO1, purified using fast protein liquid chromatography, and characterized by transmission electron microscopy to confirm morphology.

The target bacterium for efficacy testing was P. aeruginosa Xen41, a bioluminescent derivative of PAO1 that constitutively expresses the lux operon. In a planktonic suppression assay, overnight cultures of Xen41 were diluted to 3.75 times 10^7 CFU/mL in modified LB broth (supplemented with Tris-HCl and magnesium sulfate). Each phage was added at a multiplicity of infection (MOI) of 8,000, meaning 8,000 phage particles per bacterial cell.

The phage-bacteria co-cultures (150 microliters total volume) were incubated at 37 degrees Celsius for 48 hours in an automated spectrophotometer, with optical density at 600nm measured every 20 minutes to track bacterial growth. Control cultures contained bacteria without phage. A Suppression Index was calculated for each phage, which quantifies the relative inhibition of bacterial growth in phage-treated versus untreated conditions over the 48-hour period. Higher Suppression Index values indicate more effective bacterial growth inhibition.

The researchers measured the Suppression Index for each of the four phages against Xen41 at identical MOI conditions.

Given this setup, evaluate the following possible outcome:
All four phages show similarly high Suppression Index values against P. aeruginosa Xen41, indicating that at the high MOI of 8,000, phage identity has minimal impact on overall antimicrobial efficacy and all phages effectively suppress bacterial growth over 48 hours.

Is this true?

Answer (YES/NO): NO